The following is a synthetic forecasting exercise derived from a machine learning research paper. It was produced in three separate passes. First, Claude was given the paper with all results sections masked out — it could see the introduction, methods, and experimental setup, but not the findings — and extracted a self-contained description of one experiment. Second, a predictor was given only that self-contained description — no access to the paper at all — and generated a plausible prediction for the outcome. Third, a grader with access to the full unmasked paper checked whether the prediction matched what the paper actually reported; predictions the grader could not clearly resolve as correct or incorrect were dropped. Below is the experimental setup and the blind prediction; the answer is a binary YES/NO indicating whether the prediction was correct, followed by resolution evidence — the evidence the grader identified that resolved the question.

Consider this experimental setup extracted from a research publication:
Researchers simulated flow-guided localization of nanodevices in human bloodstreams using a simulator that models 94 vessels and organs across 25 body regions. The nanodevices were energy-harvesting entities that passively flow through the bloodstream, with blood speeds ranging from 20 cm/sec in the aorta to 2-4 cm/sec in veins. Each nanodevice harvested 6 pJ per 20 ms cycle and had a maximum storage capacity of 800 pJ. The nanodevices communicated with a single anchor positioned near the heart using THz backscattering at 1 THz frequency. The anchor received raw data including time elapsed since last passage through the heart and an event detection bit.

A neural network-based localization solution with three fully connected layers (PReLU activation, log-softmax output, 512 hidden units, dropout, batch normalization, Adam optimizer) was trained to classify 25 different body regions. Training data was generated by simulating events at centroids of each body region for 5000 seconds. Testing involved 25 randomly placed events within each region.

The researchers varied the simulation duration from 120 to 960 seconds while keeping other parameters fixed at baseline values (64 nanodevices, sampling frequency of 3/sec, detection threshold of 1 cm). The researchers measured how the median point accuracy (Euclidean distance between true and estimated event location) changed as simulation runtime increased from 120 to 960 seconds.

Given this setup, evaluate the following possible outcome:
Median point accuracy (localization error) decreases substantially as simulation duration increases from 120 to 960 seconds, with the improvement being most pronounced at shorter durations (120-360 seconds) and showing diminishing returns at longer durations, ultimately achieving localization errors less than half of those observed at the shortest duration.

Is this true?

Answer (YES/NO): NO